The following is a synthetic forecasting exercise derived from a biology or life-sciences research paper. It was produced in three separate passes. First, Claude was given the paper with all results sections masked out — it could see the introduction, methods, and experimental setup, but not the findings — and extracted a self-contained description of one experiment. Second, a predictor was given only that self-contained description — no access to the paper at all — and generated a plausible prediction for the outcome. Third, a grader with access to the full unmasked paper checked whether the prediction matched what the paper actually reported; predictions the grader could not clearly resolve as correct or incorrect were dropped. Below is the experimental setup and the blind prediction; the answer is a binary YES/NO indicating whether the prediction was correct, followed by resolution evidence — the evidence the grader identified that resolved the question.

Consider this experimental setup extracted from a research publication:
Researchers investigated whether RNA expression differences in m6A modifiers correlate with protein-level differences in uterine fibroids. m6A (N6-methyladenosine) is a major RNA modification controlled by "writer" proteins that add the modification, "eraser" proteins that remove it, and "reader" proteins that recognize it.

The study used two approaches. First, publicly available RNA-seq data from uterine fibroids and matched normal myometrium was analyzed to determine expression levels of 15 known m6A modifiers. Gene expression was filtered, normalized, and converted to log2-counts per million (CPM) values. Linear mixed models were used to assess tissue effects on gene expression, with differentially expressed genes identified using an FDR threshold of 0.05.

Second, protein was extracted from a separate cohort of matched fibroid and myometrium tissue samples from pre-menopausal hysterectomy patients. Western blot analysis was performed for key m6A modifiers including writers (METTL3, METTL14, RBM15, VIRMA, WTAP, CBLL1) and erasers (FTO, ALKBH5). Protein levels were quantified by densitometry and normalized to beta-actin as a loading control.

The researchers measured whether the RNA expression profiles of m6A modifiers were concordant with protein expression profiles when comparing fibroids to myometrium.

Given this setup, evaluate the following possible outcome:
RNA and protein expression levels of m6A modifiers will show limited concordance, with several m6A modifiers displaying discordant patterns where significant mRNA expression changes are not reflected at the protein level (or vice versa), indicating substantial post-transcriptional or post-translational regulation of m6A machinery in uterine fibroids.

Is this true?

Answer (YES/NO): NO